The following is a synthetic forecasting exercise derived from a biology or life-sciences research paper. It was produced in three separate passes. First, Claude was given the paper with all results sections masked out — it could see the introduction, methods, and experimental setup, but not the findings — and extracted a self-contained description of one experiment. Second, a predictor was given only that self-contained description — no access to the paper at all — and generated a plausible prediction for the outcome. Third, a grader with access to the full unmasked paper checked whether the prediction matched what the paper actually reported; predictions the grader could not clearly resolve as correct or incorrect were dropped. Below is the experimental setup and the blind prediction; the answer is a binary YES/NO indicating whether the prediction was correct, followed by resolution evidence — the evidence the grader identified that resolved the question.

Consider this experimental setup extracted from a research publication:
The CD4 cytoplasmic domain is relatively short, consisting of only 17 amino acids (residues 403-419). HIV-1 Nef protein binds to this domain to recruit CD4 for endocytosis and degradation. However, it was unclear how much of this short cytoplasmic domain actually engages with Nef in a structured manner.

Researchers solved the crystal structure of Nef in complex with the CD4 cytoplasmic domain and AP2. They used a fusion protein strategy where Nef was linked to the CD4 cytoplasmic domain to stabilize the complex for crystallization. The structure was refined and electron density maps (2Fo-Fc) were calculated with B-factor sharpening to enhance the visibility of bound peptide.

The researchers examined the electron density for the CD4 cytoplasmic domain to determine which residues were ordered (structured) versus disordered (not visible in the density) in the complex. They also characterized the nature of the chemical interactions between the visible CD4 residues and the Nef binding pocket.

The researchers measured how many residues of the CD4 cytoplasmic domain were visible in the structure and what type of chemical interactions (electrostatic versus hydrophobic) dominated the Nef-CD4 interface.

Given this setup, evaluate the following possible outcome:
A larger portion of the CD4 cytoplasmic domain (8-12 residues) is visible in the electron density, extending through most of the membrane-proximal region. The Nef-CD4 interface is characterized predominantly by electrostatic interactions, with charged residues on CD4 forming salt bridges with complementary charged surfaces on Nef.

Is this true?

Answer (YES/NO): NO